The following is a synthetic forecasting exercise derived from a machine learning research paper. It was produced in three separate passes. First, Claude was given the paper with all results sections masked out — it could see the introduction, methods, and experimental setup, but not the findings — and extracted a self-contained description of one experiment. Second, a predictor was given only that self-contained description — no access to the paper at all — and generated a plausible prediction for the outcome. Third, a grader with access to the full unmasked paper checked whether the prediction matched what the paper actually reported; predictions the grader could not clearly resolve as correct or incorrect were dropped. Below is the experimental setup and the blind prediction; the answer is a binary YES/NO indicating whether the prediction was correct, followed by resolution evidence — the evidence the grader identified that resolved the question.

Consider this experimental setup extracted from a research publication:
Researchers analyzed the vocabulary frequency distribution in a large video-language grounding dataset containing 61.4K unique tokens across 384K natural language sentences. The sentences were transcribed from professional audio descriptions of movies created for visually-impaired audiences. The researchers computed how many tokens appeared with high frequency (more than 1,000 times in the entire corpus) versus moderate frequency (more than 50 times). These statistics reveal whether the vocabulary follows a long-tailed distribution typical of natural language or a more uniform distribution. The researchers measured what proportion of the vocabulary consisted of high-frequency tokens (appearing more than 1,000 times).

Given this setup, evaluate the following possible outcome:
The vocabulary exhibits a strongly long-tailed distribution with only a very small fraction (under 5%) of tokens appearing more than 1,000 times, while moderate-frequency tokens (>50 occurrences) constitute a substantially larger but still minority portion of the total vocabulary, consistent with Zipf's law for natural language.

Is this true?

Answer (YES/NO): YES